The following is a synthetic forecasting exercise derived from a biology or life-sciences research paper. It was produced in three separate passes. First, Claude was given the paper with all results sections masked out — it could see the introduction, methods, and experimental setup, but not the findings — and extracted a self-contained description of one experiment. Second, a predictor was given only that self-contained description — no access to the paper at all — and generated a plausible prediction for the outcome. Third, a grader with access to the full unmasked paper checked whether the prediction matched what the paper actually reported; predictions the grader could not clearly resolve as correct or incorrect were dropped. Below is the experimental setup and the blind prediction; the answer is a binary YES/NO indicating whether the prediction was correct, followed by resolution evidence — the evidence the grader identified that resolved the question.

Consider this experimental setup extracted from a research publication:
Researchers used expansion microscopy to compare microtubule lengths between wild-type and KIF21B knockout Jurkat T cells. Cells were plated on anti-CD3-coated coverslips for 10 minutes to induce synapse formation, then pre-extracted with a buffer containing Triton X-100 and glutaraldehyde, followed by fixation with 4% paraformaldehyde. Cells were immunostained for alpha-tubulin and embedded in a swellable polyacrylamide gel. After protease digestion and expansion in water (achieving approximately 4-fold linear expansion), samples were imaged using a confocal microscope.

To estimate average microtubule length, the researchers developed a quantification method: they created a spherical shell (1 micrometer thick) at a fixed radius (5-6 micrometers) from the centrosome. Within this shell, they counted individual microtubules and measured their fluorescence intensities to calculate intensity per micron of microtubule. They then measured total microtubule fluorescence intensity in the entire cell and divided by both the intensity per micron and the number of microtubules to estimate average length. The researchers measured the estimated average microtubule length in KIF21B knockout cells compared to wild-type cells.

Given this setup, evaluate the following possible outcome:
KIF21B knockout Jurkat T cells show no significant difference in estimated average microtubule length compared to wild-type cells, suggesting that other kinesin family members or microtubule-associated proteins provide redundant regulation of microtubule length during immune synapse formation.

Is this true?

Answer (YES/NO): NO